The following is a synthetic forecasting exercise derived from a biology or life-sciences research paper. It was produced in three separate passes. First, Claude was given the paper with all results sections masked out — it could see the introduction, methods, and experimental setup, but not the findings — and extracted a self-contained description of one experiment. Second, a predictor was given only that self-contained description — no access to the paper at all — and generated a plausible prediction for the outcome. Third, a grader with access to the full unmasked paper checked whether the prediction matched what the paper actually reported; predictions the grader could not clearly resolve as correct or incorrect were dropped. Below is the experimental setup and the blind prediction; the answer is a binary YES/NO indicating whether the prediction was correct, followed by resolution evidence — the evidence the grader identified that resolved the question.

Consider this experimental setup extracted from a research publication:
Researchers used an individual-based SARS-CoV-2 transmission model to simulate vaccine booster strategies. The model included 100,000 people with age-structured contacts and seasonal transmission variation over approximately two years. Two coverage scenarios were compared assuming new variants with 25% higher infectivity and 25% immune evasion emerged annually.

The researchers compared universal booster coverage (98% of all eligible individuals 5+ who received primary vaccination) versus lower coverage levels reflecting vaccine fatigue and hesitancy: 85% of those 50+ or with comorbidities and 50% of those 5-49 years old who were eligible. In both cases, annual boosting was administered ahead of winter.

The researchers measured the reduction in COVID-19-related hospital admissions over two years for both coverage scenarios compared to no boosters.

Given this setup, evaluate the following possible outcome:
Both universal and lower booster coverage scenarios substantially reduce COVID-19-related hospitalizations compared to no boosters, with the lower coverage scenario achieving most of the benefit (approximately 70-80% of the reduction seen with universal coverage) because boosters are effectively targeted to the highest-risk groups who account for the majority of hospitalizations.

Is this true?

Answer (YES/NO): YES